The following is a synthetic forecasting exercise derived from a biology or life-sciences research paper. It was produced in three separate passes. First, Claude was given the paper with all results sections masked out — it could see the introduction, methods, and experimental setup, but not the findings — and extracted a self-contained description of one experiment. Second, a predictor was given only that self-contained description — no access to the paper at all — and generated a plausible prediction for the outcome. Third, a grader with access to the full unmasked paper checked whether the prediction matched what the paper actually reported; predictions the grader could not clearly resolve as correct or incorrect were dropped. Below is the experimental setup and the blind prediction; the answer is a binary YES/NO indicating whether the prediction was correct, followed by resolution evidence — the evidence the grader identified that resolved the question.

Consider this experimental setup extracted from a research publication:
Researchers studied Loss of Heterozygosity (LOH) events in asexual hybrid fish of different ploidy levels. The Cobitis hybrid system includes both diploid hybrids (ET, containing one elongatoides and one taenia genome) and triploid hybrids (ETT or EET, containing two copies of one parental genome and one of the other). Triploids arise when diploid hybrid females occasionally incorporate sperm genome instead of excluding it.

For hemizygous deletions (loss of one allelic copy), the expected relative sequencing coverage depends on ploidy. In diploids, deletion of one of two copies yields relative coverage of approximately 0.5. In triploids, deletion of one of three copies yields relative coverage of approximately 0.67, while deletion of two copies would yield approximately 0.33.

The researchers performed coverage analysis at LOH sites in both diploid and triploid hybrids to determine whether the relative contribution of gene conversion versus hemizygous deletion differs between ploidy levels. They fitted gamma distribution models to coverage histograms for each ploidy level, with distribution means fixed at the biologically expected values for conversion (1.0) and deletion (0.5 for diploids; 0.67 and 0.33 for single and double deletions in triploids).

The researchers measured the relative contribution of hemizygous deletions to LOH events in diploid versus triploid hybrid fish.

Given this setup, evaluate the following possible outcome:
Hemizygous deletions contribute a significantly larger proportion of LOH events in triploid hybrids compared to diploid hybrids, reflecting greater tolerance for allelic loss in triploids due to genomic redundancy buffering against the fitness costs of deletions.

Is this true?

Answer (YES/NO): YES